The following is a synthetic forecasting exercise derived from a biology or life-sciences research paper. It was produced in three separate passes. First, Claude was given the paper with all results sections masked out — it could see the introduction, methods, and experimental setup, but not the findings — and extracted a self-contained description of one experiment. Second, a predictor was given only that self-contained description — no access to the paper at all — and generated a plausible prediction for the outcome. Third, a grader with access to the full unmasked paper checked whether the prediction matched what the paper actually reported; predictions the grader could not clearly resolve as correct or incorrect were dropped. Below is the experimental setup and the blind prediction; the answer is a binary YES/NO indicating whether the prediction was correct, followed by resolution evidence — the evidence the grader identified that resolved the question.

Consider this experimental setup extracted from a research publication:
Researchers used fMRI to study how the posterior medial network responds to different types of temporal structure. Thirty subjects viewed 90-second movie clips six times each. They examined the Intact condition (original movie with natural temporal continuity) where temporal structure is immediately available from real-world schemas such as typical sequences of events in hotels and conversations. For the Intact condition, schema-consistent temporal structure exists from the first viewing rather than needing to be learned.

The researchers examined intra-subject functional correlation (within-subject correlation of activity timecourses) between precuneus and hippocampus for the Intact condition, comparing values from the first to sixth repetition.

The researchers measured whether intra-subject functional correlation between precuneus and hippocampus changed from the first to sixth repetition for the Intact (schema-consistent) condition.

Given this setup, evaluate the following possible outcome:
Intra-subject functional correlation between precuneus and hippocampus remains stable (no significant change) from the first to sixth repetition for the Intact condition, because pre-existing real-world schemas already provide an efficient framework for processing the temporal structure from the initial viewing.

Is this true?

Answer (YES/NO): YES